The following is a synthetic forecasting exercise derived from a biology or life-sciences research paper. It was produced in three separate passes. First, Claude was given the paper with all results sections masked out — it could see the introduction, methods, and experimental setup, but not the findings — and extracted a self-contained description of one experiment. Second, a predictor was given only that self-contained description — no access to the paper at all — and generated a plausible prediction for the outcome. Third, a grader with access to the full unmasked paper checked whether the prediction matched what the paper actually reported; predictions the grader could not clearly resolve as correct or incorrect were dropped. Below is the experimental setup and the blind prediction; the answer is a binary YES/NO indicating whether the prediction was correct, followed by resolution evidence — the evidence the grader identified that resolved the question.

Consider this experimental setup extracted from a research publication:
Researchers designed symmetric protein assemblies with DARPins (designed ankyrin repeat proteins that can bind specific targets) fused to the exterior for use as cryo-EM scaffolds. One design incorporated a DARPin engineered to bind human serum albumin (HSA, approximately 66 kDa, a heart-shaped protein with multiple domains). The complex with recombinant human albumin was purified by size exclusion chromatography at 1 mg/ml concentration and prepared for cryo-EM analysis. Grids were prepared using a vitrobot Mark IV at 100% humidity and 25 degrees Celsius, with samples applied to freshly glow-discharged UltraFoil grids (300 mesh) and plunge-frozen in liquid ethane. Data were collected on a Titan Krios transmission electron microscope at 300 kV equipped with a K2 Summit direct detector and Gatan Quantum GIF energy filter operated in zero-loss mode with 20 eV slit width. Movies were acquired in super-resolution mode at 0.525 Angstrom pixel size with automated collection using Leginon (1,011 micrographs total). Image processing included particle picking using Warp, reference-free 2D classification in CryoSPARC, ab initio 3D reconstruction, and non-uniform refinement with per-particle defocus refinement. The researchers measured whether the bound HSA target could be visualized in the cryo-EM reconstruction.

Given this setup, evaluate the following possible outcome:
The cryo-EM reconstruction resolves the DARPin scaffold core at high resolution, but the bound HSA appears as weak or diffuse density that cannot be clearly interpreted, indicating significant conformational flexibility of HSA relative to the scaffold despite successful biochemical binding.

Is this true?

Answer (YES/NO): NO